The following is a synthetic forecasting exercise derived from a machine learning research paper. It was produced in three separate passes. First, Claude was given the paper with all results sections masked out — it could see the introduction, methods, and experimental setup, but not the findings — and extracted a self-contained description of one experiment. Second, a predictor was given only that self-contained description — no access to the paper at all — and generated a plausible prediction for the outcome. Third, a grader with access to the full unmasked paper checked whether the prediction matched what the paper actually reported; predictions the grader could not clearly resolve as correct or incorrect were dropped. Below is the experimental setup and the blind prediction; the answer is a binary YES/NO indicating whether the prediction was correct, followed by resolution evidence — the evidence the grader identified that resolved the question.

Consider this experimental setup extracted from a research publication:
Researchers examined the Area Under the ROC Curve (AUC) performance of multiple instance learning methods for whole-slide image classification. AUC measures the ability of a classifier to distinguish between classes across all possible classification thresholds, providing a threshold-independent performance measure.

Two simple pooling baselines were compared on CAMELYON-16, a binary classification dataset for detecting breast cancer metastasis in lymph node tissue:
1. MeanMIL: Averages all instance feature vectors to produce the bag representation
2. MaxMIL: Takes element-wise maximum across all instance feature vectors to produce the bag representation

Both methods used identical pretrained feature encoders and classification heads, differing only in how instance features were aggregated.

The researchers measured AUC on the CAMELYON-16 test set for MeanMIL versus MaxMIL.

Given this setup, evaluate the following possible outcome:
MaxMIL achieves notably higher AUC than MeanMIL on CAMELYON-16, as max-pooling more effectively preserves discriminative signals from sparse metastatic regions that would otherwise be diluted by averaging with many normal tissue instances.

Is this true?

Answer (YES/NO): YES